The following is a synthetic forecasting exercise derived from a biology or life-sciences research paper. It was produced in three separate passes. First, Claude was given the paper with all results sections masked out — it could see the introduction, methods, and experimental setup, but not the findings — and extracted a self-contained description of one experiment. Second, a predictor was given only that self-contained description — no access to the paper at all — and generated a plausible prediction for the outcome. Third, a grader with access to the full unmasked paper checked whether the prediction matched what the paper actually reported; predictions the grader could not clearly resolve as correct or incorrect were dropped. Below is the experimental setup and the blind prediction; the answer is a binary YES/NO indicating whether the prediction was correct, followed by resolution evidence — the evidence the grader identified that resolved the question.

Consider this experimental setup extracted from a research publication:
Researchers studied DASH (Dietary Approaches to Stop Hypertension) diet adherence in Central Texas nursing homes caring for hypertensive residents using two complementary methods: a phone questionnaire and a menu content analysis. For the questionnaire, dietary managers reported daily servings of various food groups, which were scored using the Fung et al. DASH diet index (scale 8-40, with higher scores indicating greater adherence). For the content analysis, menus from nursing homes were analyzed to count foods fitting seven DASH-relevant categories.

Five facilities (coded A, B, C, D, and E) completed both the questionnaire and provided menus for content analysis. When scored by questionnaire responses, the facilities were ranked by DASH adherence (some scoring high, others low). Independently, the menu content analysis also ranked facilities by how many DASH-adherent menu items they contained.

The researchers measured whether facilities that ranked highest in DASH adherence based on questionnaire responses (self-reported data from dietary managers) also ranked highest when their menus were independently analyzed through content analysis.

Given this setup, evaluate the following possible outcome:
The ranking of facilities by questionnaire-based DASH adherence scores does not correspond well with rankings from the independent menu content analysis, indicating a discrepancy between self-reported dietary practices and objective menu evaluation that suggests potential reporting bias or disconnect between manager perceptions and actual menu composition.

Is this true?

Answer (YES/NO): YES